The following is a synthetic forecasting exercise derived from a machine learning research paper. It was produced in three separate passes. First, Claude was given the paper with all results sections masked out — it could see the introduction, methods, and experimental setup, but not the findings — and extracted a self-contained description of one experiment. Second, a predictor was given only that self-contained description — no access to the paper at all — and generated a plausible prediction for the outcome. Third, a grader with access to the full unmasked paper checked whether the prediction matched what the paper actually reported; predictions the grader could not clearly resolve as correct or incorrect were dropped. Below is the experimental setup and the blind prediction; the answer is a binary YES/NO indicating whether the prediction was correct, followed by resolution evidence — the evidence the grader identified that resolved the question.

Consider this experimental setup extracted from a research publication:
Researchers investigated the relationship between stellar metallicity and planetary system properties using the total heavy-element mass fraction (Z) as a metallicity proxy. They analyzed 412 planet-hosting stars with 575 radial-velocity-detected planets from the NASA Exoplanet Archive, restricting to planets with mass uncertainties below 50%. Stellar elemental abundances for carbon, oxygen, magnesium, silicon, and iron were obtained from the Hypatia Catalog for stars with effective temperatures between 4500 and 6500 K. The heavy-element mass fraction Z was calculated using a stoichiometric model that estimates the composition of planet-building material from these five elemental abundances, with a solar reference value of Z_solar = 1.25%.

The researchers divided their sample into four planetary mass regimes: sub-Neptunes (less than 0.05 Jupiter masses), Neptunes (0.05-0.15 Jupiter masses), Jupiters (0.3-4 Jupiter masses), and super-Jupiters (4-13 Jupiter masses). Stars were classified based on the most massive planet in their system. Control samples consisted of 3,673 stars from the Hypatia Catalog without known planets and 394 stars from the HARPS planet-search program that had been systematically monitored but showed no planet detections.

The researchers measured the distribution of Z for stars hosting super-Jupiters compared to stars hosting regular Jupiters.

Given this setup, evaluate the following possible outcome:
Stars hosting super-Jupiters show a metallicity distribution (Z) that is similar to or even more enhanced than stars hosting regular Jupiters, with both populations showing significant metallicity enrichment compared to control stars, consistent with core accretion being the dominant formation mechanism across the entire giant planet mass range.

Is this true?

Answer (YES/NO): YES